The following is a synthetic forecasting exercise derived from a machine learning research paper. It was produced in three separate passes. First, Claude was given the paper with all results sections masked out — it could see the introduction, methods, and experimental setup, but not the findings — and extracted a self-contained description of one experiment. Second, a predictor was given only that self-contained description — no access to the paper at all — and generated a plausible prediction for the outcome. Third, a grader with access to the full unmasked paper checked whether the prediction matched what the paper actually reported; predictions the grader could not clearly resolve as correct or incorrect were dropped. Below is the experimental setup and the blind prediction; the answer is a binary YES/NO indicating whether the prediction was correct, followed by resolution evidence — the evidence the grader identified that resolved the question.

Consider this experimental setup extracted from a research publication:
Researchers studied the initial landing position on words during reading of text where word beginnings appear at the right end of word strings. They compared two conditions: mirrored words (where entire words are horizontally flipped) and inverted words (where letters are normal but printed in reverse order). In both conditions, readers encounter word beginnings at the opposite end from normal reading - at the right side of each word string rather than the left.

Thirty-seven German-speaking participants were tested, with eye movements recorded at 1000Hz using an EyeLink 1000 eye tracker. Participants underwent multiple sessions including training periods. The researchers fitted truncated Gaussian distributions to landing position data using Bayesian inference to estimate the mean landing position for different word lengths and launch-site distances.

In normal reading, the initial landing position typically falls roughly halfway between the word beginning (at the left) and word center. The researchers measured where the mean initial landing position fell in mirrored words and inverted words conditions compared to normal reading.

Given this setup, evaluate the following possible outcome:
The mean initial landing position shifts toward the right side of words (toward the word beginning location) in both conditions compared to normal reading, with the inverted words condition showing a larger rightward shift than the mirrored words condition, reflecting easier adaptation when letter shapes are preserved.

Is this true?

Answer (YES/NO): NO